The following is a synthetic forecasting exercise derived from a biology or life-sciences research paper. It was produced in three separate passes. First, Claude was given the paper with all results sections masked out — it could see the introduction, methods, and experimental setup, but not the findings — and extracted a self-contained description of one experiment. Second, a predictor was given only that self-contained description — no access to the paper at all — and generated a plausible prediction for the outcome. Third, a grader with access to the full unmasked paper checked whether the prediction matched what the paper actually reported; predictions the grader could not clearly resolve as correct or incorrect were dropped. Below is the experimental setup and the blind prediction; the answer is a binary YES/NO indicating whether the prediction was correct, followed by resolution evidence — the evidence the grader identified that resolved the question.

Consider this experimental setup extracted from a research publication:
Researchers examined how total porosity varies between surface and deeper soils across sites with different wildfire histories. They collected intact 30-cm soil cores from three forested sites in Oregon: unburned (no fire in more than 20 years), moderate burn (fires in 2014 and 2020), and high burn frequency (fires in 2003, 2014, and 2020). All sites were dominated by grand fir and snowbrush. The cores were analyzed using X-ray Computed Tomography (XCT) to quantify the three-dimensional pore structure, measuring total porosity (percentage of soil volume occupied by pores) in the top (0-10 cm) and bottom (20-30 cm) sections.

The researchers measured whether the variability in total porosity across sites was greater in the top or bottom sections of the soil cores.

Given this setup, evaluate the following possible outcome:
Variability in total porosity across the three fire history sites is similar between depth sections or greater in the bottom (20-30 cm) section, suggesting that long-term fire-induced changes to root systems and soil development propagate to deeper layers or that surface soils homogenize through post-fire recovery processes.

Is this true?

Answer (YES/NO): NO